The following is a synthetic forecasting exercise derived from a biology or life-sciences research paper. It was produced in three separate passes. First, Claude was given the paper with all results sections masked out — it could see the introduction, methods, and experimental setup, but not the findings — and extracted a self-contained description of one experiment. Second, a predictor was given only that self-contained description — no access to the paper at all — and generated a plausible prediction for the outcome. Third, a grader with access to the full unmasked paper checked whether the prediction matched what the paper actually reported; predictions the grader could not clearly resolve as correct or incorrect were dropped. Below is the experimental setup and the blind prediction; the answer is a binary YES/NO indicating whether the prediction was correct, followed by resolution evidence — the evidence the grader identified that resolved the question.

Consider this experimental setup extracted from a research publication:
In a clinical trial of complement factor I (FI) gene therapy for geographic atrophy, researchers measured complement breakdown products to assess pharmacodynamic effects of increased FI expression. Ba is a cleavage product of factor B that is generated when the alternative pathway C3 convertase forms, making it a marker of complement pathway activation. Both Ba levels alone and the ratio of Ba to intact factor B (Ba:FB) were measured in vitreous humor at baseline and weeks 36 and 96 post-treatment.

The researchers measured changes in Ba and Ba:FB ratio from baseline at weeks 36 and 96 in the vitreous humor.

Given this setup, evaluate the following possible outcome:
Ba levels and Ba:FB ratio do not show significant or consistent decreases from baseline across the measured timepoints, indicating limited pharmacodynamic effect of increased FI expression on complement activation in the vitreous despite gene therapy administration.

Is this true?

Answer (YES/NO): NO